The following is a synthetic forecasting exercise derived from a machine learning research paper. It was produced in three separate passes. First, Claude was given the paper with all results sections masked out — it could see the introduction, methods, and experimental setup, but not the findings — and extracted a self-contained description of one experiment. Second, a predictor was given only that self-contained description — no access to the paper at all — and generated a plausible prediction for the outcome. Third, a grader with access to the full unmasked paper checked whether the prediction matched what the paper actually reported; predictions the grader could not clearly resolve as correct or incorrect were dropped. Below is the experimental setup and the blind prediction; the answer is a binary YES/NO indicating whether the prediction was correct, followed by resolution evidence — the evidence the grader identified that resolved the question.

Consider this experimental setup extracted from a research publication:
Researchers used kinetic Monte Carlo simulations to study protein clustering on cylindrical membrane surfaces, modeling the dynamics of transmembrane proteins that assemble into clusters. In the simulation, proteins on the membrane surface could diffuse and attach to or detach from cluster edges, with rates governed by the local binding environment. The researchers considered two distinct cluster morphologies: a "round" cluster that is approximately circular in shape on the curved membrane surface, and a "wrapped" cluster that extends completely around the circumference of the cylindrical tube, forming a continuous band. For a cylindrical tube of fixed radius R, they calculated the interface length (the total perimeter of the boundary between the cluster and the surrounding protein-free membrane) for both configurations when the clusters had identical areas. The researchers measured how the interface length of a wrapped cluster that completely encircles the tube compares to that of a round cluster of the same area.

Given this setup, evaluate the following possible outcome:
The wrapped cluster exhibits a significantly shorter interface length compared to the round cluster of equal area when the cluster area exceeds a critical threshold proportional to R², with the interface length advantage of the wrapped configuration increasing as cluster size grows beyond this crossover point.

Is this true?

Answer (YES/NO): YES